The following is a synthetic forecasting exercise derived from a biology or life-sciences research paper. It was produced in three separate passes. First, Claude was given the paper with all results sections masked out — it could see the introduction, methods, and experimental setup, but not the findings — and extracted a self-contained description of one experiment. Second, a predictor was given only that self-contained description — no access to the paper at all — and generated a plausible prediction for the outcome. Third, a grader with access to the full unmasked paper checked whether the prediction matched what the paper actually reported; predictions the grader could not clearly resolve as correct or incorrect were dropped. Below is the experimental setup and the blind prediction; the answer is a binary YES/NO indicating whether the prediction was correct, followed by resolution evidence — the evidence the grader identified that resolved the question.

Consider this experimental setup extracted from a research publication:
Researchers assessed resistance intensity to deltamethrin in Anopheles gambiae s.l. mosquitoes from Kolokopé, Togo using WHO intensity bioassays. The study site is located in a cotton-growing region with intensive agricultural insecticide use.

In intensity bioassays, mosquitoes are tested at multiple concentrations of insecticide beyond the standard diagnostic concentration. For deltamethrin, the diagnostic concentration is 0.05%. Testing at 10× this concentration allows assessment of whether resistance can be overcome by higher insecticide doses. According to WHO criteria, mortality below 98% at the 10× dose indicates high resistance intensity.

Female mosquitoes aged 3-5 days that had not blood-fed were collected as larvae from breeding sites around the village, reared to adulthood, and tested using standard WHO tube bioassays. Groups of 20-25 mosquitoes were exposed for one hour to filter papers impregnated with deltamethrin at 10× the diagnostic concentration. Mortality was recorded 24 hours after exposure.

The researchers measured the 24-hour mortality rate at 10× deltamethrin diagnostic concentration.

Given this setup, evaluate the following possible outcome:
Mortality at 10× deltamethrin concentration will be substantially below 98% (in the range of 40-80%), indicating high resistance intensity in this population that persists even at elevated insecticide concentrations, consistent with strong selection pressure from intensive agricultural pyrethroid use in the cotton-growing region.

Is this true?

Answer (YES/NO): NO